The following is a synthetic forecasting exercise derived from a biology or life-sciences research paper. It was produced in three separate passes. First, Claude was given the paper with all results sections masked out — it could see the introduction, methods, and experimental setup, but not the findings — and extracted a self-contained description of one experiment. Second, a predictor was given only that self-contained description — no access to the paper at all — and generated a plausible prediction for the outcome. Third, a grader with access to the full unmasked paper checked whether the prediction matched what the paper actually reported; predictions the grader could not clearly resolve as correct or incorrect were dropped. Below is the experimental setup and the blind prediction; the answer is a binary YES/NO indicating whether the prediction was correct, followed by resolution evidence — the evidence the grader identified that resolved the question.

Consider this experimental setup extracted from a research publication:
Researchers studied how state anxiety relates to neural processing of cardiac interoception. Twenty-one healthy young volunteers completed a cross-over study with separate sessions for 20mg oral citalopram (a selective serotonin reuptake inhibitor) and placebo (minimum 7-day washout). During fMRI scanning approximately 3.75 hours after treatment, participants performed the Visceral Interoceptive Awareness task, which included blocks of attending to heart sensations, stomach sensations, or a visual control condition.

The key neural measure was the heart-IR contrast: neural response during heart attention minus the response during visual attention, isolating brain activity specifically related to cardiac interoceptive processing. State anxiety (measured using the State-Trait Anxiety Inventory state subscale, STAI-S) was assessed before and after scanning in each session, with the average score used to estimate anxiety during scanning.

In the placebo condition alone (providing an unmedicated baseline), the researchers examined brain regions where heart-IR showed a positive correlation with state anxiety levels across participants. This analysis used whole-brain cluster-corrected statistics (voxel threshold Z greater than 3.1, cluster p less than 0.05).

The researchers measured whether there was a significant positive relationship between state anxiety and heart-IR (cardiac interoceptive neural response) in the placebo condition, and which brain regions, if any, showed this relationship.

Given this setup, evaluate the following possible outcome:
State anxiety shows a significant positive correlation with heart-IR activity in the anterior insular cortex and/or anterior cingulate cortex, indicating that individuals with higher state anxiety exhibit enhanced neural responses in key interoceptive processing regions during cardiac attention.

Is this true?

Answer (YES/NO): YES